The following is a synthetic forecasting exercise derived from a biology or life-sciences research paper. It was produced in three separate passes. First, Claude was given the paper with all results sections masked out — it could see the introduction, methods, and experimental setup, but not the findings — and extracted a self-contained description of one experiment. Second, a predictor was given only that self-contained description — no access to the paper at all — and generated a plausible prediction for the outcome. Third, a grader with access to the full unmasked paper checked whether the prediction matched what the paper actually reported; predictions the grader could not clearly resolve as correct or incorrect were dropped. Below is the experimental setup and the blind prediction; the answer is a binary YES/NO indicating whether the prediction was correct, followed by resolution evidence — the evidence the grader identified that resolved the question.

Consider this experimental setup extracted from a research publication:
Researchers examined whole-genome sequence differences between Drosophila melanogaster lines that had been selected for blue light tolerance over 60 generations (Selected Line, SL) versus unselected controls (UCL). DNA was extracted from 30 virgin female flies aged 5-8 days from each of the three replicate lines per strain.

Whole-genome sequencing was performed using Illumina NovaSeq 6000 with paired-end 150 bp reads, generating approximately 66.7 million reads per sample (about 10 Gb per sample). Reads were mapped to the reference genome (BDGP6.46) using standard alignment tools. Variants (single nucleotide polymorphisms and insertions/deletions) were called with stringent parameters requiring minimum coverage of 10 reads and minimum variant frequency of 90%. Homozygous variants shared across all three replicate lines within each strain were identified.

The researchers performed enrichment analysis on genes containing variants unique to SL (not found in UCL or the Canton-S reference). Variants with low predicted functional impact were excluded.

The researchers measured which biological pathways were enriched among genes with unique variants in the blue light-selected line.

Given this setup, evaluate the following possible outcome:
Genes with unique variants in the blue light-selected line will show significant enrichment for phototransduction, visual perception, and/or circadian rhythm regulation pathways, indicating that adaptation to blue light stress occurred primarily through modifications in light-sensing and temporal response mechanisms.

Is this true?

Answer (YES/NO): NO